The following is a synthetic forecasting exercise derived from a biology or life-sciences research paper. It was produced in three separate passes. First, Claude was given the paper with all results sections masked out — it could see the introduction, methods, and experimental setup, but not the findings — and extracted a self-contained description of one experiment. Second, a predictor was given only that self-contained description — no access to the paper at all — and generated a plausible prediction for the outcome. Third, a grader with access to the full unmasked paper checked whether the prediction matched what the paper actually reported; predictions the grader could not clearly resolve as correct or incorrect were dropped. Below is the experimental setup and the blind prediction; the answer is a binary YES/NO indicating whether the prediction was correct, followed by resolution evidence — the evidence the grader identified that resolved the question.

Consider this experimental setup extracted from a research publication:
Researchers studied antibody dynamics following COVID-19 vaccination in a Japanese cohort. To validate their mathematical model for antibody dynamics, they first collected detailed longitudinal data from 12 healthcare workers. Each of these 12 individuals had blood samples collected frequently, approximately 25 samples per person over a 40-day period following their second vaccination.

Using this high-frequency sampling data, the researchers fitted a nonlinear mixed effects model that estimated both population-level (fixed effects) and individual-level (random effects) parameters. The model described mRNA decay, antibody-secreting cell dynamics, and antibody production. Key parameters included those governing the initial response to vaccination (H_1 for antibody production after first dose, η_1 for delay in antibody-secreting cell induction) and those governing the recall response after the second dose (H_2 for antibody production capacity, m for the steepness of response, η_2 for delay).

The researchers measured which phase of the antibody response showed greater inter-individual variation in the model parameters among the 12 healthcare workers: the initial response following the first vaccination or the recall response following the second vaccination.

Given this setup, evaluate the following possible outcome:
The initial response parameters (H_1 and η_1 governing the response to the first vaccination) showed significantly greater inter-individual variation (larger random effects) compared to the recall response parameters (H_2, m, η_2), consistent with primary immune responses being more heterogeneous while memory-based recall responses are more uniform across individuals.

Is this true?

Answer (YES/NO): NO